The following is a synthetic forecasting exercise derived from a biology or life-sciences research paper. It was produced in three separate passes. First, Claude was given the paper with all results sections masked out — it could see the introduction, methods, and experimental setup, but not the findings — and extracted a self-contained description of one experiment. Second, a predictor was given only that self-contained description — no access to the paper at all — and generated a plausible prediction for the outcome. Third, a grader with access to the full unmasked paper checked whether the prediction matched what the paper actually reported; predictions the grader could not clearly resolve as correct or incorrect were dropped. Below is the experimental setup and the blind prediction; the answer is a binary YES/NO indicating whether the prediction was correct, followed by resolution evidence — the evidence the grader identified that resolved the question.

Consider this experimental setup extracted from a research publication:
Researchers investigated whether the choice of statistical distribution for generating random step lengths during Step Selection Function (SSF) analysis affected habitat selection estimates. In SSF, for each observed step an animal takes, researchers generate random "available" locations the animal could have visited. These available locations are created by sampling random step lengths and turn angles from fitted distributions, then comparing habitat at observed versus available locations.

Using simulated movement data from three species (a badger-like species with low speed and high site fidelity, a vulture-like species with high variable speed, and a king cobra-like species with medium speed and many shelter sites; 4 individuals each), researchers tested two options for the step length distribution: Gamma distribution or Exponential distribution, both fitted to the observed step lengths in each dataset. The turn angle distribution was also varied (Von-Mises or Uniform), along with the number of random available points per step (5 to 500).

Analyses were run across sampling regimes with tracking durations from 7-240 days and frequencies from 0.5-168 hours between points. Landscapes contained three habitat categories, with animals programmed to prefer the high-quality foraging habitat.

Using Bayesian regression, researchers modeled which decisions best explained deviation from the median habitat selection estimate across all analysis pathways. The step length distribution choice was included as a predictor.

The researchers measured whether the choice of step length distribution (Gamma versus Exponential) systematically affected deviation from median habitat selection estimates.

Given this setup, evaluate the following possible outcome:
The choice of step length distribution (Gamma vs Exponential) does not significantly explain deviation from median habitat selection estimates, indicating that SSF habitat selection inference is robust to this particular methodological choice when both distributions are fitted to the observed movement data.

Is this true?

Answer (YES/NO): YES